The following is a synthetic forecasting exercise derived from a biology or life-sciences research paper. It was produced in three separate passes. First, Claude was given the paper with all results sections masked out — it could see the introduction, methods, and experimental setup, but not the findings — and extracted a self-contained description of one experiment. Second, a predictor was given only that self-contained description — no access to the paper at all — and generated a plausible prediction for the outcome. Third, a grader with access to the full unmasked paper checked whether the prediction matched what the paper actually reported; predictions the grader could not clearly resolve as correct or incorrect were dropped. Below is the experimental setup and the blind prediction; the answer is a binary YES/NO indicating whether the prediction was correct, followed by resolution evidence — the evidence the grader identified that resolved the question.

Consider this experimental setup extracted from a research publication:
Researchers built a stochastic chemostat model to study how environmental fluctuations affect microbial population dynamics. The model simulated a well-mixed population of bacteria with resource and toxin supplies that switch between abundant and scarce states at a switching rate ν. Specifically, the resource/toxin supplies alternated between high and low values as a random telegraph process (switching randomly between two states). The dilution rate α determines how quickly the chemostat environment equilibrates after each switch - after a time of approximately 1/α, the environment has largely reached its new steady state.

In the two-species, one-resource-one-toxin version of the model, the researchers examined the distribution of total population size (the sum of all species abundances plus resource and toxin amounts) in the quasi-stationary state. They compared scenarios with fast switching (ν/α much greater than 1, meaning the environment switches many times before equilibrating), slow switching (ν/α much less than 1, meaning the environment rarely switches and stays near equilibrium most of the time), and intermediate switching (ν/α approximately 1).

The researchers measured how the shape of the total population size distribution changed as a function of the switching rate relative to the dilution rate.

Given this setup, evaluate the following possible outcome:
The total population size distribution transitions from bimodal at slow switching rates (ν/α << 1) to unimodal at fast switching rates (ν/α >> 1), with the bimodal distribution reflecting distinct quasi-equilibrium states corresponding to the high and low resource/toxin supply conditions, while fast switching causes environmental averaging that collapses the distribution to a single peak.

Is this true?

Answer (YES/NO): YES